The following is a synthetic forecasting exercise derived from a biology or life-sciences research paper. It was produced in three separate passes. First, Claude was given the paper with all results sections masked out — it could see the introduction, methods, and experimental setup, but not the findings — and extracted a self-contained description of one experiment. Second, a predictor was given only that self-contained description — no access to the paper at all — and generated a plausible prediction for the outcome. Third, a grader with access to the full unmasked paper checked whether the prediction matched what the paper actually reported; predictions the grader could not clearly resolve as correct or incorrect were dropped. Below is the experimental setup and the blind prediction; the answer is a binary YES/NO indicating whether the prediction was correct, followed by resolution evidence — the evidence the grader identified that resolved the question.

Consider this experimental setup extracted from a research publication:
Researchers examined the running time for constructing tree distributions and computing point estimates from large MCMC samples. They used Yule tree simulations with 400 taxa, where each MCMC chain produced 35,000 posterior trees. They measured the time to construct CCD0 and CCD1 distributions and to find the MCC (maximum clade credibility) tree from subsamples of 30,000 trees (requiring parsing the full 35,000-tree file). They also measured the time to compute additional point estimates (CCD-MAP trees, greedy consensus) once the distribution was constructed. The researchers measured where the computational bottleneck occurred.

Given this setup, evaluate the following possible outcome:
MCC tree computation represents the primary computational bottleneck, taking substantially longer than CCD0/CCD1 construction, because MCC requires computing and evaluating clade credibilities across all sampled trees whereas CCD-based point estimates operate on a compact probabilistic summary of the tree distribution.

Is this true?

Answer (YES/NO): NO